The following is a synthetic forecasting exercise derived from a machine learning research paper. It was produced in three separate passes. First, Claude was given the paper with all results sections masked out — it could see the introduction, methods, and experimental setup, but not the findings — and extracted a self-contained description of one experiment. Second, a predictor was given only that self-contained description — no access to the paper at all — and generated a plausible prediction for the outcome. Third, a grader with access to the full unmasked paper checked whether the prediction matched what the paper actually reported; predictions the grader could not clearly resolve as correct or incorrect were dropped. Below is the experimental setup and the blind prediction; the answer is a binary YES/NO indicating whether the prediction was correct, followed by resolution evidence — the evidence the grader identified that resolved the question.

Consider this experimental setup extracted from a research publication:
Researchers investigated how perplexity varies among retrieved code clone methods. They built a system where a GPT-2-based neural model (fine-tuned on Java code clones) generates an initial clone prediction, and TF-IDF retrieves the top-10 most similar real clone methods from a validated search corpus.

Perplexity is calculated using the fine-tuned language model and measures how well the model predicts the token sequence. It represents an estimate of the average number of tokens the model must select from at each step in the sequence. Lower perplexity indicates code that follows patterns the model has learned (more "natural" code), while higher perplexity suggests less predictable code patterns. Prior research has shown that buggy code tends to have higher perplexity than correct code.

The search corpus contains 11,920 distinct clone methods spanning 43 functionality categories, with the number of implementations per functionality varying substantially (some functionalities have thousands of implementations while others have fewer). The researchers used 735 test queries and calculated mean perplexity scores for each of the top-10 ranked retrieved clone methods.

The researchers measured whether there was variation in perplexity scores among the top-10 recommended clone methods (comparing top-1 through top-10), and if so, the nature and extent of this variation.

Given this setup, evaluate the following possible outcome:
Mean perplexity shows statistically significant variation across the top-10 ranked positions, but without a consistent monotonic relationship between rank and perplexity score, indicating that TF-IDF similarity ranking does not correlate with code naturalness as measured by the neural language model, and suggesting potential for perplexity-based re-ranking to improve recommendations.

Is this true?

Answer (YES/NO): NO